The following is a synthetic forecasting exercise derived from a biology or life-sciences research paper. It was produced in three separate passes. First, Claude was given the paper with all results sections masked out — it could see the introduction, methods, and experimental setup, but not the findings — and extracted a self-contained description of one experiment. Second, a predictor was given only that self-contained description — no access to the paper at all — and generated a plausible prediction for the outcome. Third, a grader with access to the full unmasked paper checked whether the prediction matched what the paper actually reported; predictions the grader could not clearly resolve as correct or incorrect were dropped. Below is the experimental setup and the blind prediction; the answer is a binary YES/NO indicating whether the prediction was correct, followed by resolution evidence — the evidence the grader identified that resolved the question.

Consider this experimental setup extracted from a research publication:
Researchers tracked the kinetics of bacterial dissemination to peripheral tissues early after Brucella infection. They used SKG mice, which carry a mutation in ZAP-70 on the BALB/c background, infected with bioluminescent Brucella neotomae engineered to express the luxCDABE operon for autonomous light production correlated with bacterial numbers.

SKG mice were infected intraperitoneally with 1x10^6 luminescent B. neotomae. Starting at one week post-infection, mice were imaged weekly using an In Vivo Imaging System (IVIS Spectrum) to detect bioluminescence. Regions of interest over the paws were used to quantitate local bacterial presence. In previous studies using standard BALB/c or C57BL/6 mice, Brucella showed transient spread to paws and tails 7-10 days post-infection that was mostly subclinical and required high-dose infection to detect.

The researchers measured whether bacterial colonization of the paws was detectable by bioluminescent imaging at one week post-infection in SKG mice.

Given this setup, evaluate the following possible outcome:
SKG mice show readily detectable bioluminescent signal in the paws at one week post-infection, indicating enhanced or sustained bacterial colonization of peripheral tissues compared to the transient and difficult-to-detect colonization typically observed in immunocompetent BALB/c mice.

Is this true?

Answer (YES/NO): YES